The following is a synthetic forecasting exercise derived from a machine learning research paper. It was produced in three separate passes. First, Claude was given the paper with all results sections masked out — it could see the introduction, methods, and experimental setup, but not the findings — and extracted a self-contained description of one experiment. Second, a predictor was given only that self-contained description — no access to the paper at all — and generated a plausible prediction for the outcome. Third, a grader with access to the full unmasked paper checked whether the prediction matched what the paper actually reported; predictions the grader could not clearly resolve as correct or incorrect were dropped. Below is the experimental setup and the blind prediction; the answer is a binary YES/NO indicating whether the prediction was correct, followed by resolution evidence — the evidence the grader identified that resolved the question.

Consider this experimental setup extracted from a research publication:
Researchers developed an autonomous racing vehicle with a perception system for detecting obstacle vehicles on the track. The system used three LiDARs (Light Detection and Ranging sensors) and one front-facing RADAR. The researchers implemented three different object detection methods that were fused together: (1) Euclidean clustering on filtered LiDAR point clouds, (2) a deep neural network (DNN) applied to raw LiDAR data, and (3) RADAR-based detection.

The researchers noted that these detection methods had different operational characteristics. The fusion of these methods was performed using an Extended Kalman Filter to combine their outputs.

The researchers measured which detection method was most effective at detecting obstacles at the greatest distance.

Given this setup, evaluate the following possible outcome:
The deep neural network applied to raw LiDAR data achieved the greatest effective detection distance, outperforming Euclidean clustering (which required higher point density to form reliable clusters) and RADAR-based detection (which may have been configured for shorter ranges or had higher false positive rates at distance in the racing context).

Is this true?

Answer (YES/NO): NO